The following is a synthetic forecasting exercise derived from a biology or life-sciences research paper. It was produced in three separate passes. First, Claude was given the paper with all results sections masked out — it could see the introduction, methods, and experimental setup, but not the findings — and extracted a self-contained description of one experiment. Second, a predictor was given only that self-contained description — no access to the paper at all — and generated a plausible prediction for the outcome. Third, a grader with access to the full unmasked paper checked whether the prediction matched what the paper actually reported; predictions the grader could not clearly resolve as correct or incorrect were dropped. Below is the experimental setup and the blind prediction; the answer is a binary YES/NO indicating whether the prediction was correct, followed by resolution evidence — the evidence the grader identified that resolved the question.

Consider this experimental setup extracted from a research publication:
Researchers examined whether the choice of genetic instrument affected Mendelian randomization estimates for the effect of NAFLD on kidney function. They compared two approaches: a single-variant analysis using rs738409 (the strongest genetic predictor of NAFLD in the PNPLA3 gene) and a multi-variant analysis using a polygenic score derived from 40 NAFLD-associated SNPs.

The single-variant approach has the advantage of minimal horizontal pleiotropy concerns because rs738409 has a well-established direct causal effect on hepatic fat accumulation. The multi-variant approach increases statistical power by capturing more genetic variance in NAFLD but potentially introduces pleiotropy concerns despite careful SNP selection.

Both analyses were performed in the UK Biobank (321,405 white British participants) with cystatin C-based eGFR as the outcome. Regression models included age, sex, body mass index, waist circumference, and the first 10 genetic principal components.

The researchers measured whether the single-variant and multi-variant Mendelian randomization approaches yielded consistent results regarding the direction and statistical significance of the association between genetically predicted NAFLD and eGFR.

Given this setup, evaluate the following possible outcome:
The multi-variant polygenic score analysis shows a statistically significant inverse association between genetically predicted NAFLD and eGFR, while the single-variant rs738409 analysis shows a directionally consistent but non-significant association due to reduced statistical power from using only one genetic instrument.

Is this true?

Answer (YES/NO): NO